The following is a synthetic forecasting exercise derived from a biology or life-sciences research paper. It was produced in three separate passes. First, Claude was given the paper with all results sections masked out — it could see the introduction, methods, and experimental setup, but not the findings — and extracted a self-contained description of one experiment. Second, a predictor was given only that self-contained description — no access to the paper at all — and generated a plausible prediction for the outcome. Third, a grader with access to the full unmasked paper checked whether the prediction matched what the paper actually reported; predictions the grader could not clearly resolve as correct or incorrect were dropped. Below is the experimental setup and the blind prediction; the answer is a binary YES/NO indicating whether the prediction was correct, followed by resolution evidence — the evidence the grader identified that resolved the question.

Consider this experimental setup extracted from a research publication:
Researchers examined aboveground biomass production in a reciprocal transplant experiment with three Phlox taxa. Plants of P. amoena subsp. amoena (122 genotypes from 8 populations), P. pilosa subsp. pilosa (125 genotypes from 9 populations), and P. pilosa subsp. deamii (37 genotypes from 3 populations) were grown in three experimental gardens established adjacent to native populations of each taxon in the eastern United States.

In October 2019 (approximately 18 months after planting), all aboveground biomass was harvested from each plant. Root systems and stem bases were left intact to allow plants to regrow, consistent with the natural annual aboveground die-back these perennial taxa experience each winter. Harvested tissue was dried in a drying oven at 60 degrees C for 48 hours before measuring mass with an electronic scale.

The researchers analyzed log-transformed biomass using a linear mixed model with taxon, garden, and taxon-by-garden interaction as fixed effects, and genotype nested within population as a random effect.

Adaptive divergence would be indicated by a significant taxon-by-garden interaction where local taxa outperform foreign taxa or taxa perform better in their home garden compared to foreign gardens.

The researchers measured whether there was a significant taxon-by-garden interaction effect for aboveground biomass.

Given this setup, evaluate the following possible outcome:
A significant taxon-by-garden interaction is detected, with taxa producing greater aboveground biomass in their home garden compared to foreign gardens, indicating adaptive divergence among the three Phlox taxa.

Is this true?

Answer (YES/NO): NO